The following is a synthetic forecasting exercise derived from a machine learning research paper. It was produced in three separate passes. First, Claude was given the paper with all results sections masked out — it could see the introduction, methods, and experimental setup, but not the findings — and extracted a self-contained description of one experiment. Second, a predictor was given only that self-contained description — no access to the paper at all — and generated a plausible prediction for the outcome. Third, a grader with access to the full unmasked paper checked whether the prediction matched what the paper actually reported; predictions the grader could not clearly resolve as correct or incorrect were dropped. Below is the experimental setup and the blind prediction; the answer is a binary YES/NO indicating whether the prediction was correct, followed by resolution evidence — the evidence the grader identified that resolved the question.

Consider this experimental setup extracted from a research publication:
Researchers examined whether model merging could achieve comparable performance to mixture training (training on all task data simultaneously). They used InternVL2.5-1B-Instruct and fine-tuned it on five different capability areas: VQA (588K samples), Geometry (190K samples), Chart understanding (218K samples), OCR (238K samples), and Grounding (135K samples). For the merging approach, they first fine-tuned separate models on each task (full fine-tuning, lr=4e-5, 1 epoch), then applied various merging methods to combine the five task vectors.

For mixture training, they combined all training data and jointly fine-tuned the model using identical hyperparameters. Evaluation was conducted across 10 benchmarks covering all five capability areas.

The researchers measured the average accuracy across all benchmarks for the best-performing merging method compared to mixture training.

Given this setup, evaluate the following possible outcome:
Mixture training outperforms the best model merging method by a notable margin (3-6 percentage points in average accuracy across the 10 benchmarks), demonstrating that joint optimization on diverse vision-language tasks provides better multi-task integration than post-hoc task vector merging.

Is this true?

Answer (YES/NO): NO